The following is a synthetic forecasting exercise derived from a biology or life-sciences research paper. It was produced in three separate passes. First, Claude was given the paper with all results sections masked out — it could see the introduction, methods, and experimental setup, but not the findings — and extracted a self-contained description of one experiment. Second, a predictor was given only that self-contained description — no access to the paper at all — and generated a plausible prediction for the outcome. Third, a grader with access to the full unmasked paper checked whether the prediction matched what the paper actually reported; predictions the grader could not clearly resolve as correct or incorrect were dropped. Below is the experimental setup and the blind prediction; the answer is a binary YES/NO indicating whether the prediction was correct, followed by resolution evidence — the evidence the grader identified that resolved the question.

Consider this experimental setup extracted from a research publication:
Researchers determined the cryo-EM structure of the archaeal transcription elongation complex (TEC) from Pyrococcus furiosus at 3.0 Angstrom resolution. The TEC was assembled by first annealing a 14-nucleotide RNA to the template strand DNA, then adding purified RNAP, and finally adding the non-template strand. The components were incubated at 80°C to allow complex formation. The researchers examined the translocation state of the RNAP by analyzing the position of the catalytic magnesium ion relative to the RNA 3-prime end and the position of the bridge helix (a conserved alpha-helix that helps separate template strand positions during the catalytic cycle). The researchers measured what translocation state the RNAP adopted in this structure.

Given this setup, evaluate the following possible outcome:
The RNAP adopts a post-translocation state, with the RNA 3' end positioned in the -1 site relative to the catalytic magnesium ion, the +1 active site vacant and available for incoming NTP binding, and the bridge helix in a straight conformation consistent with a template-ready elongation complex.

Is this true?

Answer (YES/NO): NO